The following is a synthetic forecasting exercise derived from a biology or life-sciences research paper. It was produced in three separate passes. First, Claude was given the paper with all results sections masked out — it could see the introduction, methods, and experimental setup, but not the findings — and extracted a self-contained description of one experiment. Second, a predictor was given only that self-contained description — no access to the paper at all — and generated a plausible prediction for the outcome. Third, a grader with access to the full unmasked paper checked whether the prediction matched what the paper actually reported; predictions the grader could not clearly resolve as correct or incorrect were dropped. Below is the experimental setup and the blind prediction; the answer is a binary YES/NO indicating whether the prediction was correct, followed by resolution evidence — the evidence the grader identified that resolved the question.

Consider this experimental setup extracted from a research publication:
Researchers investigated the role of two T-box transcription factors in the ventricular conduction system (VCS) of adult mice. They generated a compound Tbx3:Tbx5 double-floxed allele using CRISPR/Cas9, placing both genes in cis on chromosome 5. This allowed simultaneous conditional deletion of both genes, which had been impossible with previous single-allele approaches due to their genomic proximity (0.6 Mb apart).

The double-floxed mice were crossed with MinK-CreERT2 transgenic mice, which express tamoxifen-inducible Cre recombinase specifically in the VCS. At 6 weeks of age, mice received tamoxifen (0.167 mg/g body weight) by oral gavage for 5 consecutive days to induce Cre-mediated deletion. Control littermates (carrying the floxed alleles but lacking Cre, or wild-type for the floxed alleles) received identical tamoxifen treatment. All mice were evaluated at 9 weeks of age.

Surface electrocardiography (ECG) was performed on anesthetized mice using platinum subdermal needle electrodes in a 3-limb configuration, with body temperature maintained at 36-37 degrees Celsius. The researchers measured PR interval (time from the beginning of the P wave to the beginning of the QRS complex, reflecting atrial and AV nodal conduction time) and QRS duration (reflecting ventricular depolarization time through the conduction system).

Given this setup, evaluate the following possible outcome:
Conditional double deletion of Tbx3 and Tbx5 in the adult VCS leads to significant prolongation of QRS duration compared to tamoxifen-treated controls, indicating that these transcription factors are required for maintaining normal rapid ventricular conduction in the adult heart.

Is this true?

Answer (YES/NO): YES